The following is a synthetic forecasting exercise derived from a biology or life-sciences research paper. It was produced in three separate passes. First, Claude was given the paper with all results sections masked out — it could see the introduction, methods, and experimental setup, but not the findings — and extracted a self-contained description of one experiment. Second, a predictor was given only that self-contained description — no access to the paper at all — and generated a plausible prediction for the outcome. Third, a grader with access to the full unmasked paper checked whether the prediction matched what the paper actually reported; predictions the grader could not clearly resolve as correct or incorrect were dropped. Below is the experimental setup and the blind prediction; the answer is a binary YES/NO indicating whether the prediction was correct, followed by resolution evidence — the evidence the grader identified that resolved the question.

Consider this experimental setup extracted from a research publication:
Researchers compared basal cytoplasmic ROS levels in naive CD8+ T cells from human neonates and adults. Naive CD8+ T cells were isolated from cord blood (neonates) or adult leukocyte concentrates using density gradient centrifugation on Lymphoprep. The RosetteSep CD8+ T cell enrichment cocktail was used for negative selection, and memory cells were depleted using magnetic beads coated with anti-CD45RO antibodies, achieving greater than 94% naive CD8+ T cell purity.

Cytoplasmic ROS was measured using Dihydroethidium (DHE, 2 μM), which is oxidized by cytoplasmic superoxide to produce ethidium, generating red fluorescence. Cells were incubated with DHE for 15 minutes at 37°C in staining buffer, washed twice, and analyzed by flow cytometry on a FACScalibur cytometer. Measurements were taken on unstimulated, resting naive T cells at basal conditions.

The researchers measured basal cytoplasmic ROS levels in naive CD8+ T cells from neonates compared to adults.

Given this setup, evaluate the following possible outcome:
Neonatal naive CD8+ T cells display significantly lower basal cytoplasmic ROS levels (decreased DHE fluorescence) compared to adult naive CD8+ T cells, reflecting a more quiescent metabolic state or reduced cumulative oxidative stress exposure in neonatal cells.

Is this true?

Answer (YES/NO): NO